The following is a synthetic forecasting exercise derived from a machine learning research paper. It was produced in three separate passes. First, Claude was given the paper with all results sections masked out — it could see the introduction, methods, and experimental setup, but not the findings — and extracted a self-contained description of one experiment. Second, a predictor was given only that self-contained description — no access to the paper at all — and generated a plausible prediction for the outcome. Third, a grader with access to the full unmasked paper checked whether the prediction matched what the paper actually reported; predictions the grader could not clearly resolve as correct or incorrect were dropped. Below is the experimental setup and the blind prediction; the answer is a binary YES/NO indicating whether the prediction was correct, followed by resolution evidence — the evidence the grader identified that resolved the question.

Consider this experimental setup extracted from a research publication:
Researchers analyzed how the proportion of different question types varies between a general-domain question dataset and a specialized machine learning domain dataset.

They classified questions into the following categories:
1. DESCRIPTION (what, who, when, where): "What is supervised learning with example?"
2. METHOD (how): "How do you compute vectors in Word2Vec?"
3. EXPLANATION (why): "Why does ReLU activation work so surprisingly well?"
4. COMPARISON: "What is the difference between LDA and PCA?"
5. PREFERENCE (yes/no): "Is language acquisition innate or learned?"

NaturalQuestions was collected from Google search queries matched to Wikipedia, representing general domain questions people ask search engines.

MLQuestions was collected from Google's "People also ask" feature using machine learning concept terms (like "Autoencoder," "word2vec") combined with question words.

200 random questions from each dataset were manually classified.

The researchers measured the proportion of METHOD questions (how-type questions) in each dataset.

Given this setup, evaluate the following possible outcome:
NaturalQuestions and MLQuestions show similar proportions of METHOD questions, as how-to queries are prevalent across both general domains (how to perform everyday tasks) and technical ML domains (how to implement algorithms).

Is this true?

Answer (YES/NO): NO